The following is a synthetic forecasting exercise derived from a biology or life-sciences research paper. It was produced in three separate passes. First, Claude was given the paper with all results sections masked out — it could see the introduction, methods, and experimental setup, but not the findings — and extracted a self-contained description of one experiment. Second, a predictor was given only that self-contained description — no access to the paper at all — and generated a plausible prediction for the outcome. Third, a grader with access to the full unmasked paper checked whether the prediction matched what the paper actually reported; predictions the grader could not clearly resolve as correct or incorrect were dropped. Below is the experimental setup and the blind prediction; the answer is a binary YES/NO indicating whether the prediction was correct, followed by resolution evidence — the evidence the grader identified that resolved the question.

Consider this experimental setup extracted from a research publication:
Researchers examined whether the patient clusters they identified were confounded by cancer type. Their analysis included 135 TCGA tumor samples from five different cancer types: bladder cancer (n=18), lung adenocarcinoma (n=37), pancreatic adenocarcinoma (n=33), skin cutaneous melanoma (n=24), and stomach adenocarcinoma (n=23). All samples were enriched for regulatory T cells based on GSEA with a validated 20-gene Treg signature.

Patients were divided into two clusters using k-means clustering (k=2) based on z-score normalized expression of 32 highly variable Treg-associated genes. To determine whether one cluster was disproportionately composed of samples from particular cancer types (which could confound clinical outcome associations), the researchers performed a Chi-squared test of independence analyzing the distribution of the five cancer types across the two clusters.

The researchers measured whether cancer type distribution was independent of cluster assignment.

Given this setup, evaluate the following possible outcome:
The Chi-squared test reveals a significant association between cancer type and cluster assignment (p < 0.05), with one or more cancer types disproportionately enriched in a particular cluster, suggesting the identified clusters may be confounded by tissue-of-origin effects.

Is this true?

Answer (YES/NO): NO